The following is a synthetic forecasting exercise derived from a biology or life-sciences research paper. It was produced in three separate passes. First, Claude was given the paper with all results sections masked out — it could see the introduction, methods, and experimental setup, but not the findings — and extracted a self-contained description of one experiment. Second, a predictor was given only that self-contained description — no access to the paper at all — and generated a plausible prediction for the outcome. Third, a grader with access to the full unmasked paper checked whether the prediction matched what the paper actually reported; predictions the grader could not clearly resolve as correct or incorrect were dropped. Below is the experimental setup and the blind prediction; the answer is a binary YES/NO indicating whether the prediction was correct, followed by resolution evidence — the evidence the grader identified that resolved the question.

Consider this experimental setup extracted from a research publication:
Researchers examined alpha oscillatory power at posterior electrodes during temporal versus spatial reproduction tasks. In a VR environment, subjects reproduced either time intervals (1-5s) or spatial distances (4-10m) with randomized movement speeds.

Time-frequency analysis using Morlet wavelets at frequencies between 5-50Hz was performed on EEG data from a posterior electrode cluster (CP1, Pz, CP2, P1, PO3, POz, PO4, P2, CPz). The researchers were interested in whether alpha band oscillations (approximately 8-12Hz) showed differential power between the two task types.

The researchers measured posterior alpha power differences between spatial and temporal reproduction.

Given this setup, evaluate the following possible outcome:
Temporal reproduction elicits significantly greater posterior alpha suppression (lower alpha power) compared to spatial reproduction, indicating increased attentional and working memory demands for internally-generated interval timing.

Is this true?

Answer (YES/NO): YES